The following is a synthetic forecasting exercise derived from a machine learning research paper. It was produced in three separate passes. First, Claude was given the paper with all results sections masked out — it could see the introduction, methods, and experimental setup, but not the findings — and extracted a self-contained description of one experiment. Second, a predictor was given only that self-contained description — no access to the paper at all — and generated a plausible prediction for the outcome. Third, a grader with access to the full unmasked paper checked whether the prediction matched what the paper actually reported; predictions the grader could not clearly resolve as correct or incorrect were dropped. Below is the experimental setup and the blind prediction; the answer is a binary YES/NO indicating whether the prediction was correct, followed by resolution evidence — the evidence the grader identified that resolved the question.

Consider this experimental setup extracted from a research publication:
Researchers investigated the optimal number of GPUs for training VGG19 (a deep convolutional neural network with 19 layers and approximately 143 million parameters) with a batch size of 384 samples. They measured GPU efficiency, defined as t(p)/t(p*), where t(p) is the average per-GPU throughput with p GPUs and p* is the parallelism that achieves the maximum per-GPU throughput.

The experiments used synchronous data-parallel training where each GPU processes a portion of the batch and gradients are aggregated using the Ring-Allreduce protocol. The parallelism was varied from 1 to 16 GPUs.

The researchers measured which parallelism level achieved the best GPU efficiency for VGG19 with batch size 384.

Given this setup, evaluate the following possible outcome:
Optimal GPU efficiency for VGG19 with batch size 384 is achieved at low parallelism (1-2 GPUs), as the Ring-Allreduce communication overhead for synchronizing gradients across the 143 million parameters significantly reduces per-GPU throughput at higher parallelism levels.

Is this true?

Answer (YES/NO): NO